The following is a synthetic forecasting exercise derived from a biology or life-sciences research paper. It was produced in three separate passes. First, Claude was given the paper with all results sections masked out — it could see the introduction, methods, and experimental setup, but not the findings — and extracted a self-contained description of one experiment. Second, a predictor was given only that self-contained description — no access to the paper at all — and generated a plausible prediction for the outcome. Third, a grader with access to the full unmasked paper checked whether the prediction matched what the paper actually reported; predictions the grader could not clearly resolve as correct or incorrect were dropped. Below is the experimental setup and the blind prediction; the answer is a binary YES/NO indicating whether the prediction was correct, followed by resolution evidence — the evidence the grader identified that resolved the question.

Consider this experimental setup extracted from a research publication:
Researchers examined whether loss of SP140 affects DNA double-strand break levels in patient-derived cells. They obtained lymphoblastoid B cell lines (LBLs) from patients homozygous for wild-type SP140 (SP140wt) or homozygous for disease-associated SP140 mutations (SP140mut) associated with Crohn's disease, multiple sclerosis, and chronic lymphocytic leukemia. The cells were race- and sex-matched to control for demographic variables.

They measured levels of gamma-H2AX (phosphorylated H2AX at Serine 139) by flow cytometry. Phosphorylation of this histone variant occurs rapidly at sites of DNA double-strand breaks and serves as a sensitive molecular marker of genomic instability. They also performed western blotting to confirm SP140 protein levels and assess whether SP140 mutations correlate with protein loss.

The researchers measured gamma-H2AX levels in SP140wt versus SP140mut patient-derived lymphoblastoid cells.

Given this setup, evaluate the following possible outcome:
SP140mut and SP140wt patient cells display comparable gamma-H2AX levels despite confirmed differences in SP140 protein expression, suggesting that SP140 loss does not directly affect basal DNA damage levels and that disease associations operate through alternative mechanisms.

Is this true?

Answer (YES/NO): NO